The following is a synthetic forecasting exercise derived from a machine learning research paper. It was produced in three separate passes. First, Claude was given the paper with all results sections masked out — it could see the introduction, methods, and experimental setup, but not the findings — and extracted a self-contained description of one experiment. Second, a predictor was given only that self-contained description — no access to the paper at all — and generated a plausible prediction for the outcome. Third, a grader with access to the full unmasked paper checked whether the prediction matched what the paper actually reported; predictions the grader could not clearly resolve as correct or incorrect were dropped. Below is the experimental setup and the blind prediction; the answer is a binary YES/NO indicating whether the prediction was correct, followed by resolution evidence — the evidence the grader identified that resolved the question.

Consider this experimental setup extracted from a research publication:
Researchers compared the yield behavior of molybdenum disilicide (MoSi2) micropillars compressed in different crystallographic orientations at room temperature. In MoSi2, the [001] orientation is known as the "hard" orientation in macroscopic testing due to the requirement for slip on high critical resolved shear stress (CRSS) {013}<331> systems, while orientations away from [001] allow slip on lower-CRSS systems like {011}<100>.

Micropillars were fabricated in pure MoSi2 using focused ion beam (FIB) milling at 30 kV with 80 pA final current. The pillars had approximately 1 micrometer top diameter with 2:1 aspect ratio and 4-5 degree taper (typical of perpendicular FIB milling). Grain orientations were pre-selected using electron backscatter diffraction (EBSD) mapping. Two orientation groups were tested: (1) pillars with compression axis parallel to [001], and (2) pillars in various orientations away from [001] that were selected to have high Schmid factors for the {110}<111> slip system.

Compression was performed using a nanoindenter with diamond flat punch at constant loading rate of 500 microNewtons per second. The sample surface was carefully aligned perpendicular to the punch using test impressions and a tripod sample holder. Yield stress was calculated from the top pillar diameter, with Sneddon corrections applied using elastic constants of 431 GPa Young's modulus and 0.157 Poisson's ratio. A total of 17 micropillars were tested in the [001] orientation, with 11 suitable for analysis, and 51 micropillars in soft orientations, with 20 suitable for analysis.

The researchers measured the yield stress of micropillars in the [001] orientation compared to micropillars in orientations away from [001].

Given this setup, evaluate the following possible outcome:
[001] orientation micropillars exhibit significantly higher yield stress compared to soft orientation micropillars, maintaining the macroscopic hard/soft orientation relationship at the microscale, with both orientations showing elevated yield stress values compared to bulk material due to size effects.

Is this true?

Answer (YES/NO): YES